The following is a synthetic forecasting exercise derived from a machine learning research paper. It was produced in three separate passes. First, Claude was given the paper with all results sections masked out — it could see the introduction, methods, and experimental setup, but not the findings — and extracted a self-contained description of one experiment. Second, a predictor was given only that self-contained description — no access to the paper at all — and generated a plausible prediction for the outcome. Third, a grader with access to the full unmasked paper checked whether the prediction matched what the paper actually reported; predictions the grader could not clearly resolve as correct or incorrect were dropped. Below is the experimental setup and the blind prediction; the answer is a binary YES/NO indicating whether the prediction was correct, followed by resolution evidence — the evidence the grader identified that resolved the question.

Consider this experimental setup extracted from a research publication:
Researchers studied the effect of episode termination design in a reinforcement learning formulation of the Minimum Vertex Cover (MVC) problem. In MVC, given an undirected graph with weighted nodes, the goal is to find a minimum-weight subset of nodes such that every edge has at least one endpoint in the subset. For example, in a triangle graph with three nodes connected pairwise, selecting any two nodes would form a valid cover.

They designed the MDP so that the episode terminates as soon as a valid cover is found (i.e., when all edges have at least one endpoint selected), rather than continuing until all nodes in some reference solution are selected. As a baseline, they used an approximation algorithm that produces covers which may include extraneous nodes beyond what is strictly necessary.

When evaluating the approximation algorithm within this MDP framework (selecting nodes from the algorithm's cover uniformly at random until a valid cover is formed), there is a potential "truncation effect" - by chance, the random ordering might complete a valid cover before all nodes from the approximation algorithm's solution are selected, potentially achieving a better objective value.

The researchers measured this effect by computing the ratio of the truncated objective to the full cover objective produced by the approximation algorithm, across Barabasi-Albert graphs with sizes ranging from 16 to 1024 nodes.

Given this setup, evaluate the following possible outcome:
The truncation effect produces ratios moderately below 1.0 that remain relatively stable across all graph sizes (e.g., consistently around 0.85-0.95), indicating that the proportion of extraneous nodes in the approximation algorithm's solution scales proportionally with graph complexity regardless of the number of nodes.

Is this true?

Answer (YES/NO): NO